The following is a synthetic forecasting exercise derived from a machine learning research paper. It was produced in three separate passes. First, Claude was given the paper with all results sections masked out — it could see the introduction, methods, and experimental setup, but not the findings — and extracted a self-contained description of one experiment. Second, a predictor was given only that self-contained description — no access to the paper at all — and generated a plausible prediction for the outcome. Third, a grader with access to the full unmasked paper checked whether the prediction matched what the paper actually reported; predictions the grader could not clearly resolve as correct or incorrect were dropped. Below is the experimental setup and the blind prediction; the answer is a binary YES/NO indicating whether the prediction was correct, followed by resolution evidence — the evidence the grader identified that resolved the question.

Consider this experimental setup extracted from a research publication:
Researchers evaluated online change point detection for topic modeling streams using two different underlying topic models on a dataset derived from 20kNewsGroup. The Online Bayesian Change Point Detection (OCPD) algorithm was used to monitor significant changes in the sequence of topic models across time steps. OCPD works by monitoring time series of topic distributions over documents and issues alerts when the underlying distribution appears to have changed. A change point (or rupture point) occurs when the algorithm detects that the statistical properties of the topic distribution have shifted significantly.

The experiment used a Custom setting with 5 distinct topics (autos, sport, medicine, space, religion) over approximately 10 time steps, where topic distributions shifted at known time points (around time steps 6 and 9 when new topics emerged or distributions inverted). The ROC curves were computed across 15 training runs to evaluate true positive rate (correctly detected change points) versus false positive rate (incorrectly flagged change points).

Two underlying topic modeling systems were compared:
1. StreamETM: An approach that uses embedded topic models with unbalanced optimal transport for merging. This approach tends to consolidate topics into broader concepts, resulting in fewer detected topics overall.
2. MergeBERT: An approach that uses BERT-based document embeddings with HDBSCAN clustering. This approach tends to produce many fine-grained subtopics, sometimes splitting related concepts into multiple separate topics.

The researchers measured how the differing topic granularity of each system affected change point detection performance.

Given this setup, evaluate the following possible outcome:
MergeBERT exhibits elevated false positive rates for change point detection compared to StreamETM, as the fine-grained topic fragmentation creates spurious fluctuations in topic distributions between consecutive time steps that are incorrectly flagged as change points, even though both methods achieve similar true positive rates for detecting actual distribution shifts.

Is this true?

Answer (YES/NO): NO